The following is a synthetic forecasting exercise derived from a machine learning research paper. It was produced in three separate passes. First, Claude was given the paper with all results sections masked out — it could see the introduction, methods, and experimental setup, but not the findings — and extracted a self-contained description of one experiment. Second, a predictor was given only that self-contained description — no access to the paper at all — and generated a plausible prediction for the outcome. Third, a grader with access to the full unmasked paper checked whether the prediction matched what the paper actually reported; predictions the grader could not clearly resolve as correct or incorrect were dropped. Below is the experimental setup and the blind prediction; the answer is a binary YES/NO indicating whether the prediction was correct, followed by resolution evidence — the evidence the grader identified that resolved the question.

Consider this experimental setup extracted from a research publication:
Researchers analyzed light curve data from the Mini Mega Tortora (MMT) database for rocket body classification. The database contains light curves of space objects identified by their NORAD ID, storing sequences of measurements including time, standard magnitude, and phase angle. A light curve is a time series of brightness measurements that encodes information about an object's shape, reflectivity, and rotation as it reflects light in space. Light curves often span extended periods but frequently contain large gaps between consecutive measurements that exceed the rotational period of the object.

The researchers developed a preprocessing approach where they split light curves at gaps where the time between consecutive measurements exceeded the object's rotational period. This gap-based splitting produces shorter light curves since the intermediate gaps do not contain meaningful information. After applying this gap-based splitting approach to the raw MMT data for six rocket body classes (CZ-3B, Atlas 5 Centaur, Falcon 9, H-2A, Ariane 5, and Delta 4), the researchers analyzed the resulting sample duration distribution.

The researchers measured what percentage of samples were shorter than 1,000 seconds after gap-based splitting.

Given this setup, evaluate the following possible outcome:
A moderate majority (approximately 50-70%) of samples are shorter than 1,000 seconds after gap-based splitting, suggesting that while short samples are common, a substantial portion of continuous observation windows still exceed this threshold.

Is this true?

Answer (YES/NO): NO